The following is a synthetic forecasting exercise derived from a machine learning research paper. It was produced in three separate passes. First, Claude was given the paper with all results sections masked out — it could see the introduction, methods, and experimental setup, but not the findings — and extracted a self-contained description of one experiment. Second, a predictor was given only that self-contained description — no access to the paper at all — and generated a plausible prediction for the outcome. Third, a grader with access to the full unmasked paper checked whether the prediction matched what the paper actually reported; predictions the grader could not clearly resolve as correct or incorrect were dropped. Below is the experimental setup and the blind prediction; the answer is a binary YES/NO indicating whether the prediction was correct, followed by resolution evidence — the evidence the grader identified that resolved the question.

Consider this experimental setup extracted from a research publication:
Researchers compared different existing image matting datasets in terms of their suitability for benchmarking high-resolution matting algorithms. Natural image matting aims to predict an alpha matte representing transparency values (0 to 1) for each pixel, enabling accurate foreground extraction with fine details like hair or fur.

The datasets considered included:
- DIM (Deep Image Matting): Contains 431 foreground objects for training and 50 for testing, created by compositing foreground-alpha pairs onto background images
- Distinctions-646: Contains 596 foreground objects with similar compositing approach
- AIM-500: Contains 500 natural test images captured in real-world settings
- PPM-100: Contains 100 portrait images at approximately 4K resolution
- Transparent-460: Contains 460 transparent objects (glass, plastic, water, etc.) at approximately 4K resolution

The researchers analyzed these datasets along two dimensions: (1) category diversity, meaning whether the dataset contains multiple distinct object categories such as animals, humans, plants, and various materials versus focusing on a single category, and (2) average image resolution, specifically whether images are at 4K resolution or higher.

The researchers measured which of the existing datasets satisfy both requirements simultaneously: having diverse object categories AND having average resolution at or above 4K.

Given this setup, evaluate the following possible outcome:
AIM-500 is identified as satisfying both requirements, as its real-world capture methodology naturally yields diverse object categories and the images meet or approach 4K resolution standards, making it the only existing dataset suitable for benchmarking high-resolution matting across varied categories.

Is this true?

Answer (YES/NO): NO